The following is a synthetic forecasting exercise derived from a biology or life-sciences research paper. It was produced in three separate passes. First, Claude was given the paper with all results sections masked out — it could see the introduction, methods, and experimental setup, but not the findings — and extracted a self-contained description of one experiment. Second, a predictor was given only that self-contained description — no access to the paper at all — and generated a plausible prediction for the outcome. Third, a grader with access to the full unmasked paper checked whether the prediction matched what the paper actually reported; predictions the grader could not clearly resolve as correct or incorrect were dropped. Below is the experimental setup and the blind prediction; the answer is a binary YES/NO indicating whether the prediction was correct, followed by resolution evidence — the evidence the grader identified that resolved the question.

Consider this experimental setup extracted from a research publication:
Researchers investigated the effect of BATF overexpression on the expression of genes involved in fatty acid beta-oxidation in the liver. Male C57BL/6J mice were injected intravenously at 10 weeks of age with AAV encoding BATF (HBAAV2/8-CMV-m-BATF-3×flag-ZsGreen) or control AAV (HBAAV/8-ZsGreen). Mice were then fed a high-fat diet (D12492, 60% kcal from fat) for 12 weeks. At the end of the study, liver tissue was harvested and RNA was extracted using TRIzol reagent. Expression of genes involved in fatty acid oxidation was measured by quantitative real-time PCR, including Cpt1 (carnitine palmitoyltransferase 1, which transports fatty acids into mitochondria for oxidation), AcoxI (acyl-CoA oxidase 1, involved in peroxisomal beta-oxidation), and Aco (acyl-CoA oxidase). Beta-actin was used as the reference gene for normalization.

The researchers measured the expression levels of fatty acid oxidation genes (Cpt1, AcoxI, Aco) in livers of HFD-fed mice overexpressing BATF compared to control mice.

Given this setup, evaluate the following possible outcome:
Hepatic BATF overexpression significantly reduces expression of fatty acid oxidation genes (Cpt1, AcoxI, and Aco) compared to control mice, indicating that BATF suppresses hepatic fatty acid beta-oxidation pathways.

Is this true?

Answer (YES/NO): NO